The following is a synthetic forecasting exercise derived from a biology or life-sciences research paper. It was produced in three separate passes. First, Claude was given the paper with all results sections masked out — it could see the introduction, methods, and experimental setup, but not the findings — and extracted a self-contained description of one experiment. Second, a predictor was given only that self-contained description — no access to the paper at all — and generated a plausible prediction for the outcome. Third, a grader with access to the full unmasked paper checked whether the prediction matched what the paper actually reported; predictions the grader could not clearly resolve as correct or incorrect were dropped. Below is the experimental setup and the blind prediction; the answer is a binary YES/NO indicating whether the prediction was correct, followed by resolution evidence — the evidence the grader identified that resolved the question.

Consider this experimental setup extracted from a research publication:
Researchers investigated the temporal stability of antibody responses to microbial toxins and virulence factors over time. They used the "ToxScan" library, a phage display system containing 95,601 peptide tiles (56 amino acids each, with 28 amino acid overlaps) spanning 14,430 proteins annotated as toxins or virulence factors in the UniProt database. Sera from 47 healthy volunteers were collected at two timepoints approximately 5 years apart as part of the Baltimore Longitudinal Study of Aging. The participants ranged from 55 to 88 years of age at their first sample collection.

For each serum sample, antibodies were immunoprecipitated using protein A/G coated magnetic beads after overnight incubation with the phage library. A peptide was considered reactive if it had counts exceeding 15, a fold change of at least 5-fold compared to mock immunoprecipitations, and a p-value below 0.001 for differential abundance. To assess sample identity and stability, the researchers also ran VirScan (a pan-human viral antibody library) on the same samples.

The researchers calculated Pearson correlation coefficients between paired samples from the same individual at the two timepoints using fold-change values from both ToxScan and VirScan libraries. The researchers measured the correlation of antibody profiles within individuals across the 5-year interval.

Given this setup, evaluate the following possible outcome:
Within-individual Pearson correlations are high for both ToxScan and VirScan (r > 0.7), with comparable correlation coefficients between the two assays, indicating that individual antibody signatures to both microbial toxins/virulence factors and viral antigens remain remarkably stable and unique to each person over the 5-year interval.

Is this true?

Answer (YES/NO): NO